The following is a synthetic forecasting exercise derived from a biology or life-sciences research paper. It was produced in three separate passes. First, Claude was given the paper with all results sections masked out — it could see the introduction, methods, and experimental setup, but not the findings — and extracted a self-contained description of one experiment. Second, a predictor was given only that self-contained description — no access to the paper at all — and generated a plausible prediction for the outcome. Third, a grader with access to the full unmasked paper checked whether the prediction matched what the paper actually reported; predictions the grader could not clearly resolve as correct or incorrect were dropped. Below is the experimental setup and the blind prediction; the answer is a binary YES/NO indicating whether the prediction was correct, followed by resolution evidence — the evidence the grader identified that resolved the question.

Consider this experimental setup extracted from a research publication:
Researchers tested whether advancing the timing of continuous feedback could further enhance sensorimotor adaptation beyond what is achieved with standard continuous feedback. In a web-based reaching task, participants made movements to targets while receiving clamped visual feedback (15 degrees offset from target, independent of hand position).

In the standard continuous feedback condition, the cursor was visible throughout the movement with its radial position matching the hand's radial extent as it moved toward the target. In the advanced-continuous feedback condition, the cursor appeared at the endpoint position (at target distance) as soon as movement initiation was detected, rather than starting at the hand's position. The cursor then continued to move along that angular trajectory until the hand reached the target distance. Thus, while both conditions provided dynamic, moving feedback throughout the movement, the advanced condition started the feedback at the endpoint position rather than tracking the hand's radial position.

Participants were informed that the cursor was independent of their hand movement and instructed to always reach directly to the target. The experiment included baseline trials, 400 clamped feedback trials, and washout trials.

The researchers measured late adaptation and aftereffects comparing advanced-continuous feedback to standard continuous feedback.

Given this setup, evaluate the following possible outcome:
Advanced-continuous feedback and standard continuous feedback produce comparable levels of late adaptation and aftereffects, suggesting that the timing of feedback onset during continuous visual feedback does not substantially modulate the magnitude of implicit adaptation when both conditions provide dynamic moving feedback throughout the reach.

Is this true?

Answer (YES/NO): YES